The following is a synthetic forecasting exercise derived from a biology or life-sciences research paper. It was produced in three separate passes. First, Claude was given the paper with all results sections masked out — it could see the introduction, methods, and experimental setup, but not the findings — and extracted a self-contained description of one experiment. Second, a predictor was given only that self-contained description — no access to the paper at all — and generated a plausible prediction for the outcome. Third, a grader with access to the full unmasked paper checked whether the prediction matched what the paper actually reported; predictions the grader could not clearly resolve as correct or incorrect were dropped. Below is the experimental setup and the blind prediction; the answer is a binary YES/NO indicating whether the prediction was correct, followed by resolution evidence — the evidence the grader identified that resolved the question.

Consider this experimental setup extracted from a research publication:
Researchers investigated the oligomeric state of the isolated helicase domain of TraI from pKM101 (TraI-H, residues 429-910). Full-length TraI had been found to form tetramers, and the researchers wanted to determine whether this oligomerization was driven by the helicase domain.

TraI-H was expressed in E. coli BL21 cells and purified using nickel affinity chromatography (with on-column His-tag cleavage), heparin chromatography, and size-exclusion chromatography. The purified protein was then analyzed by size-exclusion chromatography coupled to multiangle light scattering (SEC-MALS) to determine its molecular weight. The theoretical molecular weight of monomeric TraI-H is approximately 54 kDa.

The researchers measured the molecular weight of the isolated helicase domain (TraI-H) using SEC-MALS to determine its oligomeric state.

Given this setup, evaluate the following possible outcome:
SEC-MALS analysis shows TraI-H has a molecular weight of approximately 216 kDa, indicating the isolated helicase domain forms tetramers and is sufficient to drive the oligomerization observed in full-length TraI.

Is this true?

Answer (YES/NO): NO